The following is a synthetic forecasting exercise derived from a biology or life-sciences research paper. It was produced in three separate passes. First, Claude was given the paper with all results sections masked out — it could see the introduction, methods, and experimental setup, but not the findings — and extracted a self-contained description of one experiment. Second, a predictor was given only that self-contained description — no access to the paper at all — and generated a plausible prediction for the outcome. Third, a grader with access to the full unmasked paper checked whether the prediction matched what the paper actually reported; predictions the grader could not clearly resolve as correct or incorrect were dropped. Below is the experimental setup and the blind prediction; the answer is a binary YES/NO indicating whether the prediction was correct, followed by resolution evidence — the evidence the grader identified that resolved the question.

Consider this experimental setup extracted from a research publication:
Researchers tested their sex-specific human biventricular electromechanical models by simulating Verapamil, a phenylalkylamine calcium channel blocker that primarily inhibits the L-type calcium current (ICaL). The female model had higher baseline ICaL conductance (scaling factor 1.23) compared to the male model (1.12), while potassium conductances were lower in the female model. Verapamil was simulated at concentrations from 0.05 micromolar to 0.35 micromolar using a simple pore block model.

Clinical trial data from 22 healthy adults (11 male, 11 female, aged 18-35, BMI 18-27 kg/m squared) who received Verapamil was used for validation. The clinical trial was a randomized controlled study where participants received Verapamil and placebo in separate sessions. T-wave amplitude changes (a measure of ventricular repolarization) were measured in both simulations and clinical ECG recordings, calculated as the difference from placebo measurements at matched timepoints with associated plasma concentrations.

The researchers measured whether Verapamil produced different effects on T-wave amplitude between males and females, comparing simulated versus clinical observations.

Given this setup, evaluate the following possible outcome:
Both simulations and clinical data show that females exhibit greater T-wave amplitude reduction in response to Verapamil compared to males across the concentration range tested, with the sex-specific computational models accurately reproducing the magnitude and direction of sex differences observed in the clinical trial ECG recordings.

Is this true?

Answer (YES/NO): NO